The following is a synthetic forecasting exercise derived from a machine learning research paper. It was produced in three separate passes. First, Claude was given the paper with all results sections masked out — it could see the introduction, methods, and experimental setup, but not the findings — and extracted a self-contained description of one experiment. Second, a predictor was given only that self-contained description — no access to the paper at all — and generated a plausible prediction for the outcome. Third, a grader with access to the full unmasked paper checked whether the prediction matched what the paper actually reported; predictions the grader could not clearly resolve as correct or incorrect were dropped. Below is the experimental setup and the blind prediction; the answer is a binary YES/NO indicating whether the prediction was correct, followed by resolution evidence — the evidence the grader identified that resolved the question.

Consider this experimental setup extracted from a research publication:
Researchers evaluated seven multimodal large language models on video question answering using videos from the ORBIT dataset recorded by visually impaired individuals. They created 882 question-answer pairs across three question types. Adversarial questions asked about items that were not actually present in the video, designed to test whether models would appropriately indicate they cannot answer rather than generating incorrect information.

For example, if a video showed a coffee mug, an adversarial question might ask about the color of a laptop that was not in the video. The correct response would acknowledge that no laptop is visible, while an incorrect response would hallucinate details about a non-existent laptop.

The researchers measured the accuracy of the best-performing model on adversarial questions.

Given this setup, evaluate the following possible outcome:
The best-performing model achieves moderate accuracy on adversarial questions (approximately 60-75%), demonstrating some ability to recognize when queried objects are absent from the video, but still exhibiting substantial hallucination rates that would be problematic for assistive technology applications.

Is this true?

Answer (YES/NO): NO